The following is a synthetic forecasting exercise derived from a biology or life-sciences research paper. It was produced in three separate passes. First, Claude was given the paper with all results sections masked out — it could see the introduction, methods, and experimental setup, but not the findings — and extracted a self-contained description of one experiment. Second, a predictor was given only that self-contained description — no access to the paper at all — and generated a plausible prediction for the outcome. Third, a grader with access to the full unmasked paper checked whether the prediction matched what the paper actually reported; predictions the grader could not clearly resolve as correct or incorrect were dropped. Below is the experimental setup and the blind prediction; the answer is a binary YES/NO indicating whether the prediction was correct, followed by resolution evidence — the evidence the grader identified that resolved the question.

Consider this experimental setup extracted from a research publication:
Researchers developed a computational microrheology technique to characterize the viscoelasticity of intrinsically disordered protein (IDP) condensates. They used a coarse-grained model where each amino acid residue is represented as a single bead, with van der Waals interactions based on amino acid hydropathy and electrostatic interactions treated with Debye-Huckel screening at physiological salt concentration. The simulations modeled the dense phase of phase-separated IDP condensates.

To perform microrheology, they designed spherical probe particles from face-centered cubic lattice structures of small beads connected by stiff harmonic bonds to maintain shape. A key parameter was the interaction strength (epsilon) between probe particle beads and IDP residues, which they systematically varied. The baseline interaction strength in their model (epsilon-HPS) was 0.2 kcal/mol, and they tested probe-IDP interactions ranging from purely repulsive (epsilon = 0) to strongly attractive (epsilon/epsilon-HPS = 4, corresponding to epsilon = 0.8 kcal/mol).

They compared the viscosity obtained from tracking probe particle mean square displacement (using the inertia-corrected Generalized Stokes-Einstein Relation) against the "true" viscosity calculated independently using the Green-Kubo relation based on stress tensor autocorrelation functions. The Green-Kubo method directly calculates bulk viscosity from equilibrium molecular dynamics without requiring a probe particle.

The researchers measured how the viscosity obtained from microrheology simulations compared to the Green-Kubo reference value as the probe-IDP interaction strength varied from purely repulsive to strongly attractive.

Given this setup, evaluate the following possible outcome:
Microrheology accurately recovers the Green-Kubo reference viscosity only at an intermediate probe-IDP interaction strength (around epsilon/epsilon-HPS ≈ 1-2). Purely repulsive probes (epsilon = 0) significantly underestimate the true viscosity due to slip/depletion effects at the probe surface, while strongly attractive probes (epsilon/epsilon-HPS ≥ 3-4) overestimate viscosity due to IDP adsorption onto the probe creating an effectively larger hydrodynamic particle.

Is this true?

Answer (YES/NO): YES